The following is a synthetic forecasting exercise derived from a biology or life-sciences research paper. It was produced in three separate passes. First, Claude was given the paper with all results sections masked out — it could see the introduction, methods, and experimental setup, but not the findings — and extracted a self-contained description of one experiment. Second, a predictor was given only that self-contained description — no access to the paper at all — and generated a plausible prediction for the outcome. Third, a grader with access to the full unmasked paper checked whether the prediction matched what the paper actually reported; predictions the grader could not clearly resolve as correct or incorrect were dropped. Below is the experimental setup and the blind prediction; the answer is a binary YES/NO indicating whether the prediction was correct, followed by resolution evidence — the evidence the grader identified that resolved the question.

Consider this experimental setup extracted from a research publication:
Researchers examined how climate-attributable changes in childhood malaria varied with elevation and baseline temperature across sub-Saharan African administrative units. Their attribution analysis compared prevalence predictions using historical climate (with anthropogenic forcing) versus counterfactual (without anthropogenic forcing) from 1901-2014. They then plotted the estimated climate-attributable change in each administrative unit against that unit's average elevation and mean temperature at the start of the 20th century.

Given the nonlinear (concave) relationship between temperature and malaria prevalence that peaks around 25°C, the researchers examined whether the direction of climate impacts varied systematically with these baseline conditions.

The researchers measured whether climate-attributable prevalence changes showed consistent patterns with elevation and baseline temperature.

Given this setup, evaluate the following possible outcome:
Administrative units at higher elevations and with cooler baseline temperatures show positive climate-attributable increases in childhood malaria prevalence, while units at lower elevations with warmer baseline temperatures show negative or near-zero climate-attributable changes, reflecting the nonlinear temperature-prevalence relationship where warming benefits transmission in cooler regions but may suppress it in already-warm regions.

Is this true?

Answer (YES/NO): YES